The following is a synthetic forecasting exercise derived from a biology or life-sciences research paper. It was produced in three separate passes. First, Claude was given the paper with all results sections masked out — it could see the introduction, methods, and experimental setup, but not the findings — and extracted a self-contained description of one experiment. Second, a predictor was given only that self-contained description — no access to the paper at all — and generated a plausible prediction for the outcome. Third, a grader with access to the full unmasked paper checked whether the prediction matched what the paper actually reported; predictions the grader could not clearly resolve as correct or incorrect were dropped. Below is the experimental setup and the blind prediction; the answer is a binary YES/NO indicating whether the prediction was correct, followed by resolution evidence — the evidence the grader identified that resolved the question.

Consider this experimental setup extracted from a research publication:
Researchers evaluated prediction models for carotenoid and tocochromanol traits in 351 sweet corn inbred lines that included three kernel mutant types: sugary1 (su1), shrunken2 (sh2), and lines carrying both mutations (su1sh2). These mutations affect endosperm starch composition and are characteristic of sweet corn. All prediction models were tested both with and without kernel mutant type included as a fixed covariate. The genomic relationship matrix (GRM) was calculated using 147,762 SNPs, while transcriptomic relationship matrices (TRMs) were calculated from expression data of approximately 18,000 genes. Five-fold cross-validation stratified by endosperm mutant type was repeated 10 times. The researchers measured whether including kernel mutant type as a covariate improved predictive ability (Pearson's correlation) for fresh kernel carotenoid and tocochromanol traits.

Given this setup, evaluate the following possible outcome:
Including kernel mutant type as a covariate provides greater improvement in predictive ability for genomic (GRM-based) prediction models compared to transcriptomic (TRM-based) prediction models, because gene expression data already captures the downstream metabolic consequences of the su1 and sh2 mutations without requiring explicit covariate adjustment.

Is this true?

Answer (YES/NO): NO